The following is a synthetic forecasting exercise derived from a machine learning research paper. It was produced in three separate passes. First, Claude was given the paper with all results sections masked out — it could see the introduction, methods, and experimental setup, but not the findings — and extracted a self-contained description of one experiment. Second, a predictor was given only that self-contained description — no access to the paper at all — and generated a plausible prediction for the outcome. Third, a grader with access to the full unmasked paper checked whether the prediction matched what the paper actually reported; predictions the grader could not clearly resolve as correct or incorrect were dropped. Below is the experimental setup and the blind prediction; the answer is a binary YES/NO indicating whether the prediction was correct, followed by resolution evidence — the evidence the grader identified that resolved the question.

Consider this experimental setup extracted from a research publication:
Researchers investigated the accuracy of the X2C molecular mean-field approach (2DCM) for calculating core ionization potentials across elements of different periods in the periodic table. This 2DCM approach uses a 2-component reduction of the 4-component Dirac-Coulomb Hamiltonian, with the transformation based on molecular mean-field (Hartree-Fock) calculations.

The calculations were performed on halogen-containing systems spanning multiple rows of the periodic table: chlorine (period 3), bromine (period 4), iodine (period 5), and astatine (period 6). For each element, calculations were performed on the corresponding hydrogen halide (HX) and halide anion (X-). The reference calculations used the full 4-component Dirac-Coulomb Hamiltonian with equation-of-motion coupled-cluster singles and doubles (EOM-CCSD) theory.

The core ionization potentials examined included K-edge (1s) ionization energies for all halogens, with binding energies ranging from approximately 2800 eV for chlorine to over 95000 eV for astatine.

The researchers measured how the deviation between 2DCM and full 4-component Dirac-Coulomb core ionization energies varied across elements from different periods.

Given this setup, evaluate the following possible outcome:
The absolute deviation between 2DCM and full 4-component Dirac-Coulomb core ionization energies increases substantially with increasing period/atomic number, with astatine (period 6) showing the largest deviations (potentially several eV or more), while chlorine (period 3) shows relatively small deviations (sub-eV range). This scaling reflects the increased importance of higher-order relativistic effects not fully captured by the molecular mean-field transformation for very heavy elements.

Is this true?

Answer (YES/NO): NO